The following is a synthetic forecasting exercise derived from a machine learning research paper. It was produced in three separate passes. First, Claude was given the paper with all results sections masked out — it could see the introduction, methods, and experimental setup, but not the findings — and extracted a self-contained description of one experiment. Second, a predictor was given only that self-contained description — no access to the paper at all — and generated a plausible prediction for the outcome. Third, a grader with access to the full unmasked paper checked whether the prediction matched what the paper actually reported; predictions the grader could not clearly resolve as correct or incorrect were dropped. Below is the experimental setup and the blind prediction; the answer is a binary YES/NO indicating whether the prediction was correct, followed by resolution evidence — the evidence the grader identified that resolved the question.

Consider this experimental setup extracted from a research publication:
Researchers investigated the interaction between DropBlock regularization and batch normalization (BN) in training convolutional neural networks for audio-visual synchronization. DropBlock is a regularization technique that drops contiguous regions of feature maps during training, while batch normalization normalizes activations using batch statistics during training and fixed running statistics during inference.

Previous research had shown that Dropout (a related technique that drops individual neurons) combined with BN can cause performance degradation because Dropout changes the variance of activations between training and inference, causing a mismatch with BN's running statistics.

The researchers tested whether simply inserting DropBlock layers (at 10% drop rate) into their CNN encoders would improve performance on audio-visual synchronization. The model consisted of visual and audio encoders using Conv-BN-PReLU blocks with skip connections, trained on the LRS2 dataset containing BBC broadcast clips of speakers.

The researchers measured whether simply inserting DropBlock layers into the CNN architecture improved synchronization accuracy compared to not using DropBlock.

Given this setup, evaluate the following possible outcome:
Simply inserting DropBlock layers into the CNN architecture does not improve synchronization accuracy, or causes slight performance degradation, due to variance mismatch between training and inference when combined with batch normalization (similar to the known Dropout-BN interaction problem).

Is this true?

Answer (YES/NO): YES